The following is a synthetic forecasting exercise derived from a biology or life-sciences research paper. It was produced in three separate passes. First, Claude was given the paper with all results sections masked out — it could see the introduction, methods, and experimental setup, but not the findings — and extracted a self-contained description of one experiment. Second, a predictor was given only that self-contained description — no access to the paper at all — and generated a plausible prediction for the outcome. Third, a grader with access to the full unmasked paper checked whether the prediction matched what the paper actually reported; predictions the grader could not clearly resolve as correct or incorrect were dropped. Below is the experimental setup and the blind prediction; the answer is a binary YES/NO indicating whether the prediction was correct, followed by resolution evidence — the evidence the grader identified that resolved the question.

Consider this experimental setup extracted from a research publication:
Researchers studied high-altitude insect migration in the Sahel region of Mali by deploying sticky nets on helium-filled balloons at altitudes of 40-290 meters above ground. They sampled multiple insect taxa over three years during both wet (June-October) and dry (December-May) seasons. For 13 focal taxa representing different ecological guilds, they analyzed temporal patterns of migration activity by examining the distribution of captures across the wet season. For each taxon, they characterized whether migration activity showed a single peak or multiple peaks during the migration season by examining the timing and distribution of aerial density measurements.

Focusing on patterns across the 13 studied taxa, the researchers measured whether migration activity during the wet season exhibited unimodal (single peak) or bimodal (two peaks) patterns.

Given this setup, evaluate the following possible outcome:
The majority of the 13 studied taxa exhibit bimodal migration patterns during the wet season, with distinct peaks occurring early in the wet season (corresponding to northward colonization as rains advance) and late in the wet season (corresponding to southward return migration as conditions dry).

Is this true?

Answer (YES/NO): NO